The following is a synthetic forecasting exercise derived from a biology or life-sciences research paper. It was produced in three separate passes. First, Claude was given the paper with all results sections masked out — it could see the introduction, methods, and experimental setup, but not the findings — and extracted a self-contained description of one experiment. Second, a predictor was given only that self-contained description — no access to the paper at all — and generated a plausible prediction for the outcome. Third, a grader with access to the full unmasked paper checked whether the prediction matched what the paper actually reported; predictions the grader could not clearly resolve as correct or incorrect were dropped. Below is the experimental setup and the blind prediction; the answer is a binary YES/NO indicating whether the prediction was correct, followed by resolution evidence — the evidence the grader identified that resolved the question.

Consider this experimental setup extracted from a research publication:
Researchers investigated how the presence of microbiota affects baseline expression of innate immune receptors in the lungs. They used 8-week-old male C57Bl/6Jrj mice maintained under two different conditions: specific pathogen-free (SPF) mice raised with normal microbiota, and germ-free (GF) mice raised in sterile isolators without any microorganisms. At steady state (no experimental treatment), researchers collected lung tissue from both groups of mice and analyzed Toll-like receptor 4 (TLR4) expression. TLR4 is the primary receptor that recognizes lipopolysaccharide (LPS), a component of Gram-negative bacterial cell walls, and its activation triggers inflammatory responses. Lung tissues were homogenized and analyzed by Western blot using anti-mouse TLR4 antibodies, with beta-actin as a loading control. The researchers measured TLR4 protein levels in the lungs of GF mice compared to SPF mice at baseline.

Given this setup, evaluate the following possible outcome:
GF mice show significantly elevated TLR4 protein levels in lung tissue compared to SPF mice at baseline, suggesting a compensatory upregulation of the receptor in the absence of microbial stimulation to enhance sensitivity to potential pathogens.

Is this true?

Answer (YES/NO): YES